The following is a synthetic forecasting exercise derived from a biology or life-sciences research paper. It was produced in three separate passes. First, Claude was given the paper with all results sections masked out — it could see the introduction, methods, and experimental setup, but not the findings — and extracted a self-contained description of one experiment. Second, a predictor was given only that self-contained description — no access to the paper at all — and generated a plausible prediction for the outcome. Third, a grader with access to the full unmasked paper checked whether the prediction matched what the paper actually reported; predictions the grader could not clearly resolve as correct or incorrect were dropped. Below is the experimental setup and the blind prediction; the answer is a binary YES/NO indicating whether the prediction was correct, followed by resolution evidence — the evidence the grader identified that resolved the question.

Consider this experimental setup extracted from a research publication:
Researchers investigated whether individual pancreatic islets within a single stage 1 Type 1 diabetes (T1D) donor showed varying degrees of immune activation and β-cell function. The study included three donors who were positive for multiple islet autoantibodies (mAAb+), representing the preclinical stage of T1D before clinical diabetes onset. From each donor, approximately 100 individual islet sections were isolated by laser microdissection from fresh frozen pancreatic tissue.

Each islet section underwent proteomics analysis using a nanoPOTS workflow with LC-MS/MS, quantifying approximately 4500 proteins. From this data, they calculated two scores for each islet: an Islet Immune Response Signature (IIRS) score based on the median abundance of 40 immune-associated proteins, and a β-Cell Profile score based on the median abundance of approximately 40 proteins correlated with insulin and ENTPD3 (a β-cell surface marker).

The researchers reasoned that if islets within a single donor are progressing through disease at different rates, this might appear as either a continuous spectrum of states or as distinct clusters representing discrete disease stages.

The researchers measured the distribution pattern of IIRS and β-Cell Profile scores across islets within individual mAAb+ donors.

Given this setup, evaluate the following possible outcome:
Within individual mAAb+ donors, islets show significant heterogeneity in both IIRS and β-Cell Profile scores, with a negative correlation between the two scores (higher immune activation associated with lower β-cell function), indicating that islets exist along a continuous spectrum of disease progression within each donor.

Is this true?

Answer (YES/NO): NO